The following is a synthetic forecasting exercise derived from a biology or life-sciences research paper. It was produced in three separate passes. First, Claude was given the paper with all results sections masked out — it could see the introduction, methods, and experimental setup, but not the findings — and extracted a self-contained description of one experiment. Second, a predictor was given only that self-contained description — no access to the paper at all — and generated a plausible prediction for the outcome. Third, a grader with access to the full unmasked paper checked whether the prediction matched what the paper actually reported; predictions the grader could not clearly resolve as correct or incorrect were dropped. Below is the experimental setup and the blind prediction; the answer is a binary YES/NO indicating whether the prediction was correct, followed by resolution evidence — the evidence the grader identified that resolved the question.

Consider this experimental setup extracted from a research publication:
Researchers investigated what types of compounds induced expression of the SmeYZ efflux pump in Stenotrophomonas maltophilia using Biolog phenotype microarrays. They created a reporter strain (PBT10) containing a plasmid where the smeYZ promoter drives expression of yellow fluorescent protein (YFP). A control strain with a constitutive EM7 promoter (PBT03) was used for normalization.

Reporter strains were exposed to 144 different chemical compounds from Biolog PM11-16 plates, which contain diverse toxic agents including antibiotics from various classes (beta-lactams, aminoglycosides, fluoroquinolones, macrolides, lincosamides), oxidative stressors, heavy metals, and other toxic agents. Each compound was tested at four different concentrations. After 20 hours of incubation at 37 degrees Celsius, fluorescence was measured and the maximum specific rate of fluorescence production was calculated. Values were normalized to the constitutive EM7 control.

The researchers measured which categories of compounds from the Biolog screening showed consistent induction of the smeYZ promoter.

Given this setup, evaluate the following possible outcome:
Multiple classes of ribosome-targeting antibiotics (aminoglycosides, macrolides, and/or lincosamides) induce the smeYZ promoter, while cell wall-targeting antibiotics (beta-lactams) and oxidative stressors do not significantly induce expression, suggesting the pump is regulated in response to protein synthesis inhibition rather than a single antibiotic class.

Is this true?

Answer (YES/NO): NO